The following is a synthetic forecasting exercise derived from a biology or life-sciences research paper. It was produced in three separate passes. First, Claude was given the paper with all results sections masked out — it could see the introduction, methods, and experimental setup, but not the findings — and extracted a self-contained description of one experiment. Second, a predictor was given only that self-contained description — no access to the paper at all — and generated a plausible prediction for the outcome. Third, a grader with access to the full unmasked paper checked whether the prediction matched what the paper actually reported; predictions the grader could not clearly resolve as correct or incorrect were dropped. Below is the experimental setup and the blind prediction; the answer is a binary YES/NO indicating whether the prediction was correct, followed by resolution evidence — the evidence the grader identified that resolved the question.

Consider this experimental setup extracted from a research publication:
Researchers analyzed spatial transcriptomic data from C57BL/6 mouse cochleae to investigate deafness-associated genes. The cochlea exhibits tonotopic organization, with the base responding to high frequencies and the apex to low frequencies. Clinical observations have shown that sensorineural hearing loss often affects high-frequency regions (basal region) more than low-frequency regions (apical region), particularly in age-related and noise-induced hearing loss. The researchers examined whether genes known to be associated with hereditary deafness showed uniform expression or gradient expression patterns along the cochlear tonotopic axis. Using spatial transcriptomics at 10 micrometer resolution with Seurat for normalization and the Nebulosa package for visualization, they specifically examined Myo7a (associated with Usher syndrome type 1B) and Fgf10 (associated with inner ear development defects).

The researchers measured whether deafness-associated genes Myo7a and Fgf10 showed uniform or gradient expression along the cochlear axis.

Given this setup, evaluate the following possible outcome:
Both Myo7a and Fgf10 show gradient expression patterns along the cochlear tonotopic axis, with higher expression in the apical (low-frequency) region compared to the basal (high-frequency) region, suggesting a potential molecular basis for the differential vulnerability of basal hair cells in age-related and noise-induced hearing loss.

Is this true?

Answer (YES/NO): NO